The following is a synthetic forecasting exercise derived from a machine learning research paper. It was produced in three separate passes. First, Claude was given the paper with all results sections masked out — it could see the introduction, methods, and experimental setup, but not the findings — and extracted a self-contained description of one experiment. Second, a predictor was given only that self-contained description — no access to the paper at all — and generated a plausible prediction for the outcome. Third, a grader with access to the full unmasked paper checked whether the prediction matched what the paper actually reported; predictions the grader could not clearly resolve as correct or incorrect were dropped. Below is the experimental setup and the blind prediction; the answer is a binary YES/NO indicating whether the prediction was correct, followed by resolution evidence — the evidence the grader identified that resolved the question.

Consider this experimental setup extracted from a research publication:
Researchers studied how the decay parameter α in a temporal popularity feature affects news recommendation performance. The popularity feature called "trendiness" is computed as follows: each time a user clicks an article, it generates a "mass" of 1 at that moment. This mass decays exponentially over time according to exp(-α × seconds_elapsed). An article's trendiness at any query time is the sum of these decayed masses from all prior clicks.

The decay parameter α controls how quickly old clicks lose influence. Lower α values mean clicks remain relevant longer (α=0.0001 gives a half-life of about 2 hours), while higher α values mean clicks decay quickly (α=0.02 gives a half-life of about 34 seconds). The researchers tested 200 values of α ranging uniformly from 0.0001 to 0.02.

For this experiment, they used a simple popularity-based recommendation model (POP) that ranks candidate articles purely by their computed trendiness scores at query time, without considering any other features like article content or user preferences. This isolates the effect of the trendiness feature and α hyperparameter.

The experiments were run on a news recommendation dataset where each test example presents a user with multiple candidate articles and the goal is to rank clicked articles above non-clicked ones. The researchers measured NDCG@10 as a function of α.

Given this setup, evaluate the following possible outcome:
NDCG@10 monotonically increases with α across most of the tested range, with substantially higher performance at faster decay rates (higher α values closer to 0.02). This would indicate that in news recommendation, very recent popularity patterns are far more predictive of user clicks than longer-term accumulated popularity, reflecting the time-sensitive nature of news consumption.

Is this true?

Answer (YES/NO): NO